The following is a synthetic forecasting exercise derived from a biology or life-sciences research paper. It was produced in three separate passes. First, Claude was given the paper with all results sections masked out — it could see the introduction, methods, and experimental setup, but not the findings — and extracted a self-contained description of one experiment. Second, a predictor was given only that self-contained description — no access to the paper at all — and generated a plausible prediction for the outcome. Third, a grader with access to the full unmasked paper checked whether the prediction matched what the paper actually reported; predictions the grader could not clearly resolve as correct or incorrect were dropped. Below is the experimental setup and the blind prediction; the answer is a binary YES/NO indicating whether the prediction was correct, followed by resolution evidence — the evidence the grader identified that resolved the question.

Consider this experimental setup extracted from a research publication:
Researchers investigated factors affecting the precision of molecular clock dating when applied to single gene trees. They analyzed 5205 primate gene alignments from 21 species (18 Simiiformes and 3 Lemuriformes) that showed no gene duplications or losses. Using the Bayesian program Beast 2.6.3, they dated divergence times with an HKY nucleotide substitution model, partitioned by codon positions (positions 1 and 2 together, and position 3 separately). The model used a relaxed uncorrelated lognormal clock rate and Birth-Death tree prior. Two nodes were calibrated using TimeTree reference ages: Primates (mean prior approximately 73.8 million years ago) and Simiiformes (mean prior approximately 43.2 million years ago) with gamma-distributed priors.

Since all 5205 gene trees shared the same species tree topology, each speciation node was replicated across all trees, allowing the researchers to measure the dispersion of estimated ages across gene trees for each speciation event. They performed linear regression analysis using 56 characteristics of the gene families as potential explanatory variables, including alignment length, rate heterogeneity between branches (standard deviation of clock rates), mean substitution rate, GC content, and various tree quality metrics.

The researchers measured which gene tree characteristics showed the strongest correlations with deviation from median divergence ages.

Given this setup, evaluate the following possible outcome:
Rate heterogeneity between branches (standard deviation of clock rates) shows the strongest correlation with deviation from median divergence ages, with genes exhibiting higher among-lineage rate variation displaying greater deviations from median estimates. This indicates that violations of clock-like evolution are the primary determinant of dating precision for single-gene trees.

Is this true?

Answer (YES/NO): NO